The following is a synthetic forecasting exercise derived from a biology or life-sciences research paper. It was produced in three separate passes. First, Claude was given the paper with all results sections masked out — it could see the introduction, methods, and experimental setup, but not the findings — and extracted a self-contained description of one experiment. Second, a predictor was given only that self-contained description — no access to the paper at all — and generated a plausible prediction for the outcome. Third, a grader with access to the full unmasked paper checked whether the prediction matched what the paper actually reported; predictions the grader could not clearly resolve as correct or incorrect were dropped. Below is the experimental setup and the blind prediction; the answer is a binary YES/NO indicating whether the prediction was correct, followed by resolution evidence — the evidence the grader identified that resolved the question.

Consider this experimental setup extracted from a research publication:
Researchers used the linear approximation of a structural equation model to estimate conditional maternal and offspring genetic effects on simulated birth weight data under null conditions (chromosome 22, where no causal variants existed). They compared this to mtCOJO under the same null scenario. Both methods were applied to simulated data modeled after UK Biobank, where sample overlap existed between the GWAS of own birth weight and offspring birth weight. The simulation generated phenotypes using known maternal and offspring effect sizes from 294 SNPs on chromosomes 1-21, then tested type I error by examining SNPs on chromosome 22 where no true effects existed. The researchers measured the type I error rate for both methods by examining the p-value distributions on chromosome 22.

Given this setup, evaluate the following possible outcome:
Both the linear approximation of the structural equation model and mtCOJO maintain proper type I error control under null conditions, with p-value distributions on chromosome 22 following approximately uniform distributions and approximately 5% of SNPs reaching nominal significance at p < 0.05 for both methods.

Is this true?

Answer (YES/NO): NO